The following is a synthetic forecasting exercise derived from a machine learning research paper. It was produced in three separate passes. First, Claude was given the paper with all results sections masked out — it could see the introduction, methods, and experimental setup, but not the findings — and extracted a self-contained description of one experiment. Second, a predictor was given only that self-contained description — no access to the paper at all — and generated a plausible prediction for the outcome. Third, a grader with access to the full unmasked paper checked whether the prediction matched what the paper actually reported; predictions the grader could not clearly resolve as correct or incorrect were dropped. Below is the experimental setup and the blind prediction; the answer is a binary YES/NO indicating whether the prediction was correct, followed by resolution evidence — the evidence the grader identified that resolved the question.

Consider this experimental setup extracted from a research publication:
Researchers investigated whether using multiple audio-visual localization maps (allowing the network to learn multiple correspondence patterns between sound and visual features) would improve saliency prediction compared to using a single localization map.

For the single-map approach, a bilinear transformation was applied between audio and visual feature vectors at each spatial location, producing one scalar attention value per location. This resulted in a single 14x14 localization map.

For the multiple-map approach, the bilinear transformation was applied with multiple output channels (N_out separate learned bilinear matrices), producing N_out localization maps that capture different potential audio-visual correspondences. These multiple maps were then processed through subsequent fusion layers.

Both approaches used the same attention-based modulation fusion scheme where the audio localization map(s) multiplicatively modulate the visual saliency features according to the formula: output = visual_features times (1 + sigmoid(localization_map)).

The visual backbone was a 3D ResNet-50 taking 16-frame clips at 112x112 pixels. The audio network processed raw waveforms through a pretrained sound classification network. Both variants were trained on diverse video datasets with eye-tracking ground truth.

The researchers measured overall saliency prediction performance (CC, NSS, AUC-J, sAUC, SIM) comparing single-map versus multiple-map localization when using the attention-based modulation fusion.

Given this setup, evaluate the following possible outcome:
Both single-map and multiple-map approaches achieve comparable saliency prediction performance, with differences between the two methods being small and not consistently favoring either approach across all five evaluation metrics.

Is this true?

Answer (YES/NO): NO